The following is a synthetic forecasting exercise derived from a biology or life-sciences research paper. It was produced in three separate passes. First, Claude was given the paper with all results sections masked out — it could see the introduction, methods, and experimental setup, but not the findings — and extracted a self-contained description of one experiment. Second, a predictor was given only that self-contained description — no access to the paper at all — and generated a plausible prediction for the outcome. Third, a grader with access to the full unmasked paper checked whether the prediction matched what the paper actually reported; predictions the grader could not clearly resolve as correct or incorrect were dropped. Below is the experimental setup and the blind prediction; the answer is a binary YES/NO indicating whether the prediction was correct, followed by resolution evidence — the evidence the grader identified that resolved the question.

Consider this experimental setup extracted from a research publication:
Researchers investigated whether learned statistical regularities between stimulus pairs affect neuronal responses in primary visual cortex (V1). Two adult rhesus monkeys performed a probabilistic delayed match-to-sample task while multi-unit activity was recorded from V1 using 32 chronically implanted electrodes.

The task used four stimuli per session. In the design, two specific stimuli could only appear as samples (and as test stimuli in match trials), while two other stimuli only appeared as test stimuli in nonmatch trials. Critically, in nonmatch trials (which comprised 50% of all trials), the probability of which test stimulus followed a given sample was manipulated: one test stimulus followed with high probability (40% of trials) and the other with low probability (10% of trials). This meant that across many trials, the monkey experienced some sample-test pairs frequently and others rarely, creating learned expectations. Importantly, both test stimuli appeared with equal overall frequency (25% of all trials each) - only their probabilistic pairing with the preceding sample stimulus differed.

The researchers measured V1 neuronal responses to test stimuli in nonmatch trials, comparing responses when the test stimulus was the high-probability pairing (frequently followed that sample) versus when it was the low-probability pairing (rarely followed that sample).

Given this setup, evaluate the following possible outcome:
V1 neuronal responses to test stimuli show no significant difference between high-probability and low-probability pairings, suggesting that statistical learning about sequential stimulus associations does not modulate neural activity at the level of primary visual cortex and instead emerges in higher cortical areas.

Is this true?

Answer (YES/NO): NO